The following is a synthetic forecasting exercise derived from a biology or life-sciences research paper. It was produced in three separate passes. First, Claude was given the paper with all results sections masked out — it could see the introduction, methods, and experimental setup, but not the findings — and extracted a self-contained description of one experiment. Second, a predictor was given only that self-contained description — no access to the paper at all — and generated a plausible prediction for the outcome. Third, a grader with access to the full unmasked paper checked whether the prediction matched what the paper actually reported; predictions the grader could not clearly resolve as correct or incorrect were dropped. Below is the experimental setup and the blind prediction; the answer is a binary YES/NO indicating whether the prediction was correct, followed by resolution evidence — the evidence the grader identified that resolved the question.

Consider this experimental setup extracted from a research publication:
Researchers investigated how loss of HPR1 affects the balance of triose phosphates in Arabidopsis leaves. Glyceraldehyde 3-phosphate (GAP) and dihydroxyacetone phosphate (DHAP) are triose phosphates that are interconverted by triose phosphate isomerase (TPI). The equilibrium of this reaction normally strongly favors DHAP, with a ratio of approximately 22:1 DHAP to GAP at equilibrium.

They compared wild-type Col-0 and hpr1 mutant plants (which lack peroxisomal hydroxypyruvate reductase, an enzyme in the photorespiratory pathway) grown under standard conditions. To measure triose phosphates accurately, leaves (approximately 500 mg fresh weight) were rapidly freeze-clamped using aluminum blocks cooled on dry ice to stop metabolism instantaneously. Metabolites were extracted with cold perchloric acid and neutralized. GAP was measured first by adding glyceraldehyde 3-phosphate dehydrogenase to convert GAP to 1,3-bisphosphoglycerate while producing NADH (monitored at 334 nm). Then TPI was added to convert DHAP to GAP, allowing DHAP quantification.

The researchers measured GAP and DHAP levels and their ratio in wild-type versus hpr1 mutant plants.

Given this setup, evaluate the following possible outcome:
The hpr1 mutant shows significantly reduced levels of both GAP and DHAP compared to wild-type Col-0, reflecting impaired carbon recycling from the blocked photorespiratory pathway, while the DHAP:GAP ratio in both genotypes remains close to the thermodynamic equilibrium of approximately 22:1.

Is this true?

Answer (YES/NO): NO